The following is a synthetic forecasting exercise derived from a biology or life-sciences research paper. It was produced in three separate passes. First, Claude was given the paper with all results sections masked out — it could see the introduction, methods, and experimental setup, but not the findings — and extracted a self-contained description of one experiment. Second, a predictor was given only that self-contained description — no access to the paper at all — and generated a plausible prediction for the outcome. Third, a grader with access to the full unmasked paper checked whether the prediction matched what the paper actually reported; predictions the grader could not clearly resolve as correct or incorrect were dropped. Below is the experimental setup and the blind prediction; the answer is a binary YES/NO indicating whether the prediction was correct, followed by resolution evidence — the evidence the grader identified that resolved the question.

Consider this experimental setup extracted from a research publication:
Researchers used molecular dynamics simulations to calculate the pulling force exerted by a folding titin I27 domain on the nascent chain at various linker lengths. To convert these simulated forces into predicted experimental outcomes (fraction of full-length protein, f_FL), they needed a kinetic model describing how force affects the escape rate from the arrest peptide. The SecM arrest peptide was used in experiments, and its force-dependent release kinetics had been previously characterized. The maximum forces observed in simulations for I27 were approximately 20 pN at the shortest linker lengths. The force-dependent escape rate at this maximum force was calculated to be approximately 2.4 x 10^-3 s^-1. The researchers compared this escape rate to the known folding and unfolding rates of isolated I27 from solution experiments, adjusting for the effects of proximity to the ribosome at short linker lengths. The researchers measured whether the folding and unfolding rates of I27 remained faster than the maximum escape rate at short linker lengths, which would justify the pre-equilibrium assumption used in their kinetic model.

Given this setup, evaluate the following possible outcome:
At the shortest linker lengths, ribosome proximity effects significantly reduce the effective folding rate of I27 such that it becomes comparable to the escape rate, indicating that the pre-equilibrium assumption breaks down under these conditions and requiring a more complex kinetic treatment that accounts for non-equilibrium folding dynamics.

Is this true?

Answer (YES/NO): NO